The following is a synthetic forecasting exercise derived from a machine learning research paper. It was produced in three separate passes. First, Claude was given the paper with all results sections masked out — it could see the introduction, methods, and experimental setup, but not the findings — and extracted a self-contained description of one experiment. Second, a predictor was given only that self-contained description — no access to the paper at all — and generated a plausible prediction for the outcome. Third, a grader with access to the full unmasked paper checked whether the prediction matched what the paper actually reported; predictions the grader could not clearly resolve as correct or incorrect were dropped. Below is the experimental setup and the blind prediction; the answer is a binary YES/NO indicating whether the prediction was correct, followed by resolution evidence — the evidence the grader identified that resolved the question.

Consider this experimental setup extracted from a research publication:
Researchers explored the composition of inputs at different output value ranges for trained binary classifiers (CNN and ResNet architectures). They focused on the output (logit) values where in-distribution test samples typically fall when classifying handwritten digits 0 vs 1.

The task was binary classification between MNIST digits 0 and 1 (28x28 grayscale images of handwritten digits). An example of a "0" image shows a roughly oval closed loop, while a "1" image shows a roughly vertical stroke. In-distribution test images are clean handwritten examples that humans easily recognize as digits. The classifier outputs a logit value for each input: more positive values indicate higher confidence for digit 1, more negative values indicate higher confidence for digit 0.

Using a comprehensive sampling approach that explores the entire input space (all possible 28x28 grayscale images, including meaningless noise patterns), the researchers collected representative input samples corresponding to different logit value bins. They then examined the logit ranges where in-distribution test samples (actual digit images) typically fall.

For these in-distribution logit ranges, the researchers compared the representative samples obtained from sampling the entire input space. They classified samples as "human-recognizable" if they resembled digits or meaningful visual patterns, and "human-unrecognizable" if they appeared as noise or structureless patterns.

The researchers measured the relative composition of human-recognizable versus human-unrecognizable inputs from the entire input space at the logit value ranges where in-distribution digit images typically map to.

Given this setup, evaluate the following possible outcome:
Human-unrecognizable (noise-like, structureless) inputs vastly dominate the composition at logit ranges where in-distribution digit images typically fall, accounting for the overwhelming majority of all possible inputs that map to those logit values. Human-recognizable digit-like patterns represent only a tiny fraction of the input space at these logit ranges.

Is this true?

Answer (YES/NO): YES